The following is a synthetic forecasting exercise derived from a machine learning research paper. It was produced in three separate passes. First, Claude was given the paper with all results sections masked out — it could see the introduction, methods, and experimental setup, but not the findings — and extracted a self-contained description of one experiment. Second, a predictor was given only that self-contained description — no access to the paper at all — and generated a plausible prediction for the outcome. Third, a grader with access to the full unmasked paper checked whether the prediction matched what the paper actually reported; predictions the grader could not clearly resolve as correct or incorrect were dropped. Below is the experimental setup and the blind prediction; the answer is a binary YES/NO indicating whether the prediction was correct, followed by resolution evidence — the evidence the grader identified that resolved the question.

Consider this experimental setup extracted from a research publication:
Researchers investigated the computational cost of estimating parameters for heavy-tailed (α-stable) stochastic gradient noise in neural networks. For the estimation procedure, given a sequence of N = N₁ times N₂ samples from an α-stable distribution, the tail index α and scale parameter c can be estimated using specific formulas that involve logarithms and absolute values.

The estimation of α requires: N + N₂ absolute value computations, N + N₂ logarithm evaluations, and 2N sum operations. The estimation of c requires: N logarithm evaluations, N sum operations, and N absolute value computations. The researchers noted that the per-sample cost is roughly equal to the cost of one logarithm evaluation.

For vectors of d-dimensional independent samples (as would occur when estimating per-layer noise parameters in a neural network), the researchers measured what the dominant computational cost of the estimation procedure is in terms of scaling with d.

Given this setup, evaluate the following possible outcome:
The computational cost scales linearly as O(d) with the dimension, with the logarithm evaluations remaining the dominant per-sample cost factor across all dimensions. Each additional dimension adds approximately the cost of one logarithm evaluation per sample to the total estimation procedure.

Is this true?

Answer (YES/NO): YES